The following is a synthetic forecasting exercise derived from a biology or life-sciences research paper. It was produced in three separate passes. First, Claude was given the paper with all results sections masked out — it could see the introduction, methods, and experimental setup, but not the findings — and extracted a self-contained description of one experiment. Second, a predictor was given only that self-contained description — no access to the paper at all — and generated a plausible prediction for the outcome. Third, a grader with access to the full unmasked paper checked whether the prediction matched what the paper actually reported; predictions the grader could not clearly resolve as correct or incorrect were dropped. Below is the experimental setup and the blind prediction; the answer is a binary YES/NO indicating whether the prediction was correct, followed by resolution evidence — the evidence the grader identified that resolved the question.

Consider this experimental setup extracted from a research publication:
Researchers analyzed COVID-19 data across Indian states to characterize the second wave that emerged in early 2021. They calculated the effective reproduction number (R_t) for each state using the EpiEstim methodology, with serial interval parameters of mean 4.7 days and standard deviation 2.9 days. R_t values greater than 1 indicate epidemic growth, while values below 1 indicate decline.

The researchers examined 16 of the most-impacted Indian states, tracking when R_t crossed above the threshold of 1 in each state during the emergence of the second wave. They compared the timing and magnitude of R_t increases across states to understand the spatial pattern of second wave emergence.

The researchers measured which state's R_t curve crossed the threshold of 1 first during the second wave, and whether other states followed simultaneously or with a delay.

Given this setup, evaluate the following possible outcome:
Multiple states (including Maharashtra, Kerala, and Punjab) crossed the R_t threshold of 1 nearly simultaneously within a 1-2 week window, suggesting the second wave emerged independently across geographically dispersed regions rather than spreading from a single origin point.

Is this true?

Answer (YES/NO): NO